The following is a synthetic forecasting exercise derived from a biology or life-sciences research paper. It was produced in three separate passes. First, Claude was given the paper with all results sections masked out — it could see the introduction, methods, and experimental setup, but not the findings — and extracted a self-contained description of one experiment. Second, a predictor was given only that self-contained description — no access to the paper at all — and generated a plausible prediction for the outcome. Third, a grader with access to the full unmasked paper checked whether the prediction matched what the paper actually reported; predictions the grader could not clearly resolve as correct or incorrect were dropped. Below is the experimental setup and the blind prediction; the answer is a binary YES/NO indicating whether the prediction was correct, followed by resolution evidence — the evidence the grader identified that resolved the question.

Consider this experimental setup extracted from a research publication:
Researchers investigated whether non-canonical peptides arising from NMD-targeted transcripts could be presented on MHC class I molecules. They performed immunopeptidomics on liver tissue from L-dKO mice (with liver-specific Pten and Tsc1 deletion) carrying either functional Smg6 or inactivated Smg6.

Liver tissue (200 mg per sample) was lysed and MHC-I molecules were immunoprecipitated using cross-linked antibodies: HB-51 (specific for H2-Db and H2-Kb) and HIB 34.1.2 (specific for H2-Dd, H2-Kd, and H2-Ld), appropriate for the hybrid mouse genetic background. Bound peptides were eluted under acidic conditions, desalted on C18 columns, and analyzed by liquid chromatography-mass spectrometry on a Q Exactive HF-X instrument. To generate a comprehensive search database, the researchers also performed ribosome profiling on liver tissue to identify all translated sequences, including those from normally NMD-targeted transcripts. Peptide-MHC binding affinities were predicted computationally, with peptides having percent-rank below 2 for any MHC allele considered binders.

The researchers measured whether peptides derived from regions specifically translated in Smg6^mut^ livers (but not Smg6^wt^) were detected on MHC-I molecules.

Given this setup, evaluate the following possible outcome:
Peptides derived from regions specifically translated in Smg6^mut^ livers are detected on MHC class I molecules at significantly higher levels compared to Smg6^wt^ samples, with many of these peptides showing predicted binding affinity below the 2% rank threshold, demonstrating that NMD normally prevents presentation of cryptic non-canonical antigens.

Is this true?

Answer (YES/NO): YES